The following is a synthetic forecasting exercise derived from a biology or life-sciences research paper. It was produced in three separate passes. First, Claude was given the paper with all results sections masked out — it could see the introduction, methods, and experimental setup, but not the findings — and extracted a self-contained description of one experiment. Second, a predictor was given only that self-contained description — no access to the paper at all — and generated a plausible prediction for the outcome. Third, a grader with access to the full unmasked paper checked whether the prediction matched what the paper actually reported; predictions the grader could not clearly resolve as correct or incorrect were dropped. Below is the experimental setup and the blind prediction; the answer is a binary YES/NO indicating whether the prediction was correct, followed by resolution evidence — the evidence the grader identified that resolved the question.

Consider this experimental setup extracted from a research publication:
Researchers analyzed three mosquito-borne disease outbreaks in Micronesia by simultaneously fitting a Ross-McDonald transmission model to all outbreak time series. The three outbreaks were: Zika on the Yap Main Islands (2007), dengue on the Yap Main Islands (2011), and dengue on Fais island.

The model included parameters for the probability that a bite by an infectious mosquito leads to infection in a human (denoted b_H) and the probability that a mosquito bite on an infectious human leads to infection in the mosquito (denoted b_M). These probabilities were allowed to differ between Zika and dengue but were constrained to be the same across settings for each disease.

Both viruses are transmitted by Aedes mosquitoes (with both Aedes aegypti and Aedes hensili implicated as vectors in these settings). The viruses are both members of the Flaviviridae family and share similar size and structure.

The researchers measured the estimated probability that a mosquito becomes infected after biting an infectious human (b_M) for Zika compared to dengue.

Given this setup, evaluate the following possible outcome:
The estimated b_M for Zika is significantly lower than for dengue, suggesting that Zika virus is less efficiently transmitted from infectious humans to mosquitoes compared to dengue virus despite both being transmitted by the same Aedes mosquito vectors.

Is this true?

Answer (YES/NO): NO